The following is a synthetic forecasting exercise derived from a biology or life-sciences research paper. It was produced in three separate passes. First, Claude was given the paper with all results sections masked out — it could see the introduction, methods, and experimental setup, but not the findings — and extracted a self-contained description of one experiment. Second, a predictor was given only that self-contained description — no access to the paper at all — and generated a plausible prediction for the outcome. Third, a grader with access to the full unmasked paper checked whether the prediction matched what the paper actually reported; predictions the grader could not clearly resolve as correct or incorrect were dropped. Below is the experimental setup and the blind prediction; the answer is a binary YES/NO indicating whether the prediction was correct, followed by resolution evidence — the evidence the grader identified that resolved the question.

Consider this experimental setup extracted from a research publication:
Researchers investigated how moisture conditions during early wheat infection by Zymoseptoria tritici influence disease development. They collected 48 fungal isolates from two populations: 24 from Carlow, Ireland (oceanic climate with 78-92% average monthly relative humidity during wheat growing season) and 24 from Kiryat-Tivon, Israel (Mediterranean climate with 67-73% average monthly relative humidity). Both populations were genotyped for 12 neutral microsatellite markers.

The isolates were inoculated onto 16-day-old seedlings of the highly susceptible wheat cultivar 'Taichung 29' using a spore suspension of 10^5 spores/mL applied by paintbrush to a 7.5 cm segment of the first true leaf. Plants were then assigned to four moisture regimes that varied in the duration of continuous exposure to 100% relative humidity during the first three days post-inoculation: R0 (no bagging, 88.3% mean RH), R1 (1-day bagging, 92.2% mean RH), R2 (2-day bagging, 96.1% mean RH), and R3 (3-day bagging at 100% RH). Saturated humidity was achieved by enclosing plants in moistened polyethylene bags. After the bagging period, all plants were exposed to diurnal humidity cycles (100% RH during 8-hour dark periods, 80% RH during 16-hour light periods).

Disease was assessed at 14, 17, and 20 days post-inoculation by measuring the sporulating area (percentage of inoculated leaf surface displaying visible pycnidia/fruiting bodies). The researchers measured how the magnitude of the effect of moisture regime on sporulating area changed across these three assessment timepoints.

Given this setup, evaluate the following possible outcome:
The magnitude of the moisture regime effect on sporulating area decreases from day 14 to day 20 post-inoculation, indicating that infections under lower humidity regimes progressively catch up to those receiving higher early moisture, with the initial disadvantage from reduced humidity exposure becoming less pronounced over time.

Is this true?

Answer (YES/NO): YES